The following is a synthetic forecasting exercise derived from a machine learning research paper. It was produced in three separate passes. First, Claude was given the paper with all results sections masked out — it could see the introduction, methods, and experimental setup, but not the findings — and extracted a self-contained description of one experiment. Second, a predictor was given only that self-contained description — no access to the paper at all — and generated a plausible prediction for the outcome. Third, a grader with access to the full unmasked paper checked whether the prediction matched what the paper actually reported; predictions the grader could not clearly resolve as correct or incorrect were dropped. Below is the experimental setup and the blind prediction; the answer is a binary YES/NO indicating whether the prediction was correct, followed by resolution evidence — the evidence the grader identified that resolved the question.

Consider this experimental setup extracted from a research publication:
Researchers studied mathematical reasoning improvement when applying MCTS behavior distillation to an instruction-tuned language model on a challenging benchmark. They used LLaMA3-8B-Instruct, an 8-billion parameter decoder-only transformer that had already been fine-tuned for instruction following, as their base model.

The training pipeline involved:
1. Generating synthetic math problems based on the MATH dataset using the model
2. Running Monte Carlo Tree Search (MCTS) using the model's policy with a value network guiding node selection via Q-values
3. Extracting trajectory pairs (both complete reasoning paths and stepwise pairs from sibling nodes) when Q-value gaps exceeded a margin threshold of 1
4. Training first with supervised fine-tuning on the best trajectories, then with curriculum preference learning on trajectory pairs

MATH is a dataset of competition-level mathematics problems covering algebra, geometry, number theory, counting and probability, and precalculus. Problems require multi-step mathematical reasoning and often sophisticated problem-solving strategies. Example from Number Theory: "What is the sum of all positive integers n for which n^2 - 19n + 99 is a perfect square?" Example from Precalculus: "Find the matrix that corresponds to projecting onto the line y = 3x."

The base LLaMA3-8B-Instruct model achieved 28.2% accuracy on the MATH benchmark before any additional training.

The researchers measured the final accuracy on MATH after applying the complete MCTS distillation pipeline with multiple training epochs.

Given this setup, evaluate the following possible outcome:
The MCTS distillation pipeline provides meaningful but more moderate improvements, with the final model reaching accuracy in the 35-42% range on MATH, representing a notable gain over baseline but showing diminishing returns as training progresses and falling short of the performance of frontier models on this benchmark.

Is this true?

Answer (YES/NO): NO